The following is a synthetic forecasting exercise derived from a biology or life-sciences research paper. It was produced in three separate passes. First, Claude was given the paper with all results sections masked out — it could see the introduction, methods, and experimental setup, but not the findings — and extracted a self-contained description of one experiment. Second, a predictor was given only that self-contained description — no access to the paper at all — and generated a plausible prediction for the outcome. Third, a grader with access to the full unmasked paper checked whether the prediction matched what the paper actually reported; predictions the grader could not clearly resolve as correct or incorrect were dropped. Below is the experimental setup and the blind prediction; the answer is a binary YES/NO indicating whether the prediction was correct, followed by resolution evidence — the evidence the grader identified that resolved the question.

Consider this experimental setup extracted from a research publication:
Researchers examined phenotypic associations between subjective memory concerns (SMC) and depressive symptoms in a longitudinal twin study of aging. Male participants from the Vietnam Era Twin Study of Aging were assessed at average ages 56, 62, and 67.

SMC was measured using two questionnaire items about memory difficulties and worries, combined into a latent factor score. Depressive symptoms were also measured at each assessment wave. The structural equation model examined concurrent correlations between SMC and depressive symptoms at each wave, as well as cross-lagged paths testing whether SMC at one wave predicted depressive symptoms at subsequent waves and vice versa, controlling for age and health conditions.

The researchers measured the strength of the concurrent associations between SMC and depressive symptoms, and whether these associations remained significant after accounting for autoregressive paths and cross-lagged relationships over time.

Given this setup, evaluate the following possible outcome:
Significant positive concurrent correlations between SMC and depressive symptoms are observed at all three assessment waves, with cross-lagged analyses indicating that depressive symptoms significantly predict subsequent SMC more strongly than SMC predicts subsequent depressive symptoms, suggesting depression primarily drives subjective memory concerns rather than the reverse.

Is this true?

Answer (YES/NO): NO